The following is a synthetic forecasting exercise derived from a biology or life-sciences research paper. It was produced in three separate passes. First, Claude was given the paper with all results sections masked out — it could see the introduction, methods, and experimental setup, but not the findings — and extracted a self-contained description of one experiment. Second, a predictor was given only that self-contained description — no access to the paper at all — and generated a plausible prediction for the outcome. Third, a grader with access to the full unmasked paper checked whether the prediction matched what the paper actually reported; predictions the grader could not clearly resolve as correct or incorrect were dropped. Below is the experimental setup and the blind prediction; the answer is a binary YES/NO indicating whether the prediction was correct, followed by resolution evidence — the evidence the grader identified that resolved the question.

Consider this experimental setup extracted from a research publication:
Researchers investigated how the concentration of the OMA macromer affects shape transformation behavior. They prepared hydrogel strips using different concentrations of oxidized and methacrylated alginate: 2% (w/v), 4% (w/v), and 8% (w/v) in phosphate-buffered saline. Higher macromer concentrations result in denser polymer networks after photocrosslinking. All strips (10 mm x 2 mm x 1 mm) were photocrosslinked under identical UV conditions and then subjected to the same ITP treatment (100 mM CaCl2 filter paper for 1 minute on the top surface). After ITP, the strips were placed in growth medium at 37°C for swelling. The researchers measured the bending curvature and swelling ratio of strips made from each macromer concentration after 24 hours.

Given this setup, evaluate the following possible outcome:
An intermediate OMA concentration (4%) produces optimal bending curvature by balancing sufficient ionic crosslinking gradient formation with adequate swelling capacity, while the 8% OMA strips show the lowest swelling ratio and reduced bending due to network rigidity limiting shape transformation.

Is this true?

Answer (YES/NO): NO